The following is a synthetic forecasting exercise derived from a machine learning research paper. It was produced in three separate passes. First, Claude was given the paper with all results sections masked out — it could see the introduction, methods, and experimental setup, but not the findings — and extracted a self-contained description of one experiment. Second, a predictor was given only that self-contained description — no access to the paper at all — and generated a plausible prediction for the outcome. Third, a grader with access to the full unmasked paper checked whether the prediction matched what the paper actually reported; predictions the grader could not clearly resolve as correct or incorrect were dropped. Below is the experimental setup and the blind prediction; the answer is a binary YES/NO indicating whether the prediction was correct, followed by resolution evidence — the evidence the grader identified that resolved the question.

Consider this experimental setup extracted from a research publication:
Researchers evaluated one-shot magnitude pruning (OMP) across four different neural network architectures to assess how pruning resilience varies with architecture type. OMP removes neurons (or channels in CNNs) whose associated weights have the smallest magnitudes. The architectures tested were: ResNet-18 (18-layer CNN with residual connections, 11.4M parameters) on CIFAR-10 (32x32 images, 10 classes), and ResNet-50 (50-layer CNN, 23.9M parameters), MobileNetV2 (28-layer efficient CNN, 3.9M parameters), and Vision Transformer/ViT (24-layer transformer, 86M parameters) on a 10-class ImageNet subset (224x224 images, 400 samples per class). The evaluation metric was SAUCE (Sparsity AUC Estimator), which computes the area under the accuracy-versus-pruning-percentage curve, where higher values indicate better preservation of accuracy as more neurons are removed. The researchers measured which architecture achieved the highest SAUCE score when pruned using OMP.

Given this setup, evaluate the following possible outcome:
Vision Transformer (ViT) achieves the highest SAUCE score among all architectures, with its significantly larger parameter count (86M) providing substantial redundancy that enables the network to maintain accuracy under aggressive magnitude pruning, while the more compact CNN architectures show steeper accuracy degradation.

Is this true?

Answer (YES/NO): YES